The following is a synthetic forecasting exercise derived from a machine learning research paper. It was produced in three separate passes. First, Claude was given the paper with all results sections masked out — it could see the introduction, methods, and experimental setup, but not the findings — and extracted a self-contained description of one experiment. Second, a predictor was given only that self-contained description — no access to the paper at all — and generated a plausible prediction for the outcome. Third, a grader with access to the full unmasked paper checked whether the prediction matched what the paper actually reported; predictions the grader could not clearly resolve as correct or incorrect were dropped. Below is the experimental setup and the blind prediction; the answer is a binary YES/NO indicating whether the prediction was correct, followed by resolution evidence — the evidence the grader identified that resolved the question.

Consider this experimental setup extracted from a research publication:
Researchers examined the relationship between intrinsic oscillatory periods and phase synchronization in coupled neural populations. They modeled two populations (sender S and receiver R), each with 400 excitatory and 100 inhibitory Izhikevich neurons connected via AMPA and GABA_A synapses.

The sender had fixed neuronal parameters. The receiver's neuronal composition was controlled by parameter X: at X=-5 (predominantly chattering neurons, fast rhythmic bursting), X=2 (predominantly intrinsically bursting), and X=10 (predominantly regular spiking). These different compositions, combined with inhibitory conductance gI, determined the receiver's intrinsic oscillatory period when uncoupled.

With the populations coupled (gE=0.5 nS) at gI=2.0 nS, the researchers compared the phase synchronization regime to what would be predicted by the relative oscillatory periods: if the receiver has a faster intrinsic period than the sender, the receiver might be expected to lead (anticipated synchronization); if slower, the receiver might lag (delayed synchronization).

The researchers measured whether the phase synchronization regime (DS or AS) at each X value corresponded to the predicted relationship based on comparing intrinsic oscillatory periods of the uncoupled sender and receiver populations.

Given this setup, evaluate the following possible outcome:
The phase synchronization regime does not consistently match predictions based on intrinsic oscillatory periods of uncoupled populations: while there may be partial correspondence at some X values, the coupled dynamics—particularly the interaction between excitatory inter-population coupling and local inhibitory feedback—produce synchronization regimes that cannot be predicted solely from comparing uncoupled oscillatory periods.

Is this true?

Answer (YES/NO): NO